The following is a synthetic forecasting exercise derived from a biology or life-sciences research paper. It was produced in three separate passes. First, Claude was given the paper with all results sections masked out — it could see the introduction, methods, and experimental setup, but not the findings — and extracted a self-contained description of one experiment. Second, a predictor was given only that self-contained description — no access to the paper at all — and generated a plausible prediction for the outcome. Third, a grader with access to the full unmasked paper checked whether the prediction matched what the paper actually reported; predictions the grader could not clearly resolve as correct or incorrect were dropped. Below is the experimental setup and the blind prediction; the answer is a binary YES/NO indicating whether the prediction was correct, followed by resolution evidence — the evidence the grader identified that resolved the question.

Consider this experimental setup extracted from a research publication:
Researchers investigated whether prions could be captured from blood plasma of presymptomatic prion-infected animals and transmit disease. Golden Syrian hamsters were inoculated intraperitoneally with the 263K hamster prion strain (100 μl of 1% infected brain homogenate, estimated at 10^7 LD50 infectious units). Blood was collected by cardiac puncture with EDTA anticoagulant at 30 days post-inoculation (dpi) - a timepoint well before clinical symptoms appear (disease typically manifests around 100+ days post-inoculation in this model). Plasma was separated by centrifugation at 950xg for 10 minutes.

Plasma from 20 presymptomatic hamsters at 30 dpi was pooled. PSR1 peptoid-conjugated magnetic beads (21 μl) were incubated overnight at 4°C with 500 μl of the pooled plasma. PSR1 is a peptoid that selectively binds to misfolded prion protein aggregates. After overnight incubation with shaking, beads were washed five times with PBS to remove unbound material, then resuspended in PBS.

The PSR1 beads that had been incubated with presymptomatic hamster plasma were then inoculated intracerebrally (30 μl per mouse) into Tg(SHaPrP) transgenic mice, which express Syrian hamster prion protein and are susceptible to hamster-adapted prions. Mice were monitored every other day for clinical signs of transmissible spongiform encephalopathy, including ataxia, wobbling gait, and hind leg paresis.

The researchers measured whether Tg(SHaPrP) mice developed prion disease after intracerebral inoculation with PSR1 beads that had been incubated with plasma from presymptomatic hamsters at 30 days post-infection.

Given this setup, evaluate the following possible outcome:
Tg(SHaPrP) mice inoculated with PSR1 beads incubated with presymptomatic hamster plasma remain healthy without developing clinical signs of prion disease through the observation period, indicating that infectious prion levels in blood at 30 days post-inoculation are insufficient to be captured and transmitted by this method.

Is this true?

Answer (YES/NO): YES